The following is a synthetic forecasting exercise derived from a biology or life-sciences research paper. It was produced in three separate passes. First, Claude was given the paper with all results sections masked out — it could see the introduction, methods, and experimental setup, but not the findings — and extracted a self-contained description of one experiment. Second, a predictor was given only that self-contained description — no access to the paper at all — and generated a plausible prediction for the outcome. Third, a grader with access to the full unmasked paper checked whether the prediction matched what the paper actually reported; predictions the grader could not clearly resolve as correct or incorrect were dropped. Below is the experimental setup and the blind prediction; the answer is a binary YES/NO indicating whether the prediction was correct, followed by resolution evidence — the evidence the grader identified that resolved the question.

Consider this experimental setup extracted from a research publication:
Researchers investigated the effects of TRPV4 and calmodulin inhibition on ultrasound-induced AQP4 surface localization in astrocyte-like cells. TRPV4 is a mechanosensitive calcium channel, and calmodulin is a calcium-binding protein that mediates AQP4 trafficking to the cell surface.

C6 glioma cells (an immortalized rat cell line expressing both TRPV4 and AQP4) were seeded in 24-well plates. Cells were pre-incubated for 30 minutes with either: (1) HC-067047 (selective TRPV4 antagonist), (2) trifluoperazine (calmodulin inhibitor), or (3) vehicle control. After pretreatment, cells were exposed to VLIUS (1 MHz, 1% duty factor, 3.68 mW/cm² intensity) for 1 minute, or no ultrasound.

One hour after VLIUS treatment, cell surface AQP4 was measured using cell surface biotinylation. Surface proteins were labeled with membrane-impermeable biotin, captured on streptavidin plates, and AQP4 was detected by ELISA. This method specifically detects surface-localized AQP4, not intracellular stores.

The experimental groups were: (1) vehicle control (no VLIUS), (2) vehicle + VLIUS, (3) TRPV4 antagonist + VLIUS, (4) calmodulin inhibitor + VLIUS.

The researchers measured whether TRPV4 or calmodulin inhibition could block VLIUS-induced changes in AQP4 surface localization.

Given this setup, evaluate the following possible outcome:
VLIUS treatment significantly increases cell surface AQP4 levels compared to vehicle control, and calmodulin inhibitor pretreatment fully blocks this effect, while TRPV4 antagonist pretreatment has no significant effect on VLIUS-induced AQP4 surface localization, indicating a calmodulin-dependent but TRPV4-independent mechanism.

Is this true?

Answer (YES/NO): NO